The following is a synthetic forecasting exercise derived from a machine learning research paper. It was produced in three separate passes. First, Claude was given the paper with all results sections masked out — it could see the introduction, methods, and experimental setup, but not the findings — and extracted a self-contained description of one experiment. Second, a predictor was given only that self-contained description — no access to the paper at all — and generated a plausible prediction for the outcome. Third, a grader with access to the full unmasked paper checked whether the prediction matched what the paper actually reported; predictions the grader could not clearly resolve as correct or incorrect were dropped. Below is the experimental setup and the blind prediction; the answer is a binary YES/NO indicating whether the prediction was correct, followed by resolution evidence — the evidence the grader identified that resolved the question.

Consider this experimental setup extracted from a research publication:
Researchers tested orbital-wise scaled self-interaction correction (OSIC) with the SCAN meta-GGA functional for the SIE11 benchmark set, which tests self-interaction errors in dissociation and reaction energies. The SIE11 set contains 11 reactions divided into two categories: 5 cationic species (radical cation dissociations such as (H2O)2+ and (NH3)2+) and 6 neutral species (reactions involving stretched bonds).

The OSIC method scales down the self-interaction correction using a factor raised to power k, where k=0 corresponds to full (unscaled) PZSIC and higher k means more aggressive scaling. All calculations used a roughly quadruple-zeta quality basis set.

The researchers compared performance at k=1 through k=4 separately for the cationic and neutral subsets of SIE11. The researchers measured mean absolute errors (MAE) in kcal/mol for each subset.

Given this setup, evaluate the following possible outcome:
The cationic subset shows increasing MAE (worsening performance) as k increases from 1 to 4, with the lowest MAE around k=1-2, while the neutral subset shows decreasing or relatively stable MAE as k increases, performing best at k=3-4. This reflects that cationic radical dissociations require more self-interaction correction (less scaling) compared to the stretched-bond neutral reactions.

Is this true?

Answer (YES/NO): YES